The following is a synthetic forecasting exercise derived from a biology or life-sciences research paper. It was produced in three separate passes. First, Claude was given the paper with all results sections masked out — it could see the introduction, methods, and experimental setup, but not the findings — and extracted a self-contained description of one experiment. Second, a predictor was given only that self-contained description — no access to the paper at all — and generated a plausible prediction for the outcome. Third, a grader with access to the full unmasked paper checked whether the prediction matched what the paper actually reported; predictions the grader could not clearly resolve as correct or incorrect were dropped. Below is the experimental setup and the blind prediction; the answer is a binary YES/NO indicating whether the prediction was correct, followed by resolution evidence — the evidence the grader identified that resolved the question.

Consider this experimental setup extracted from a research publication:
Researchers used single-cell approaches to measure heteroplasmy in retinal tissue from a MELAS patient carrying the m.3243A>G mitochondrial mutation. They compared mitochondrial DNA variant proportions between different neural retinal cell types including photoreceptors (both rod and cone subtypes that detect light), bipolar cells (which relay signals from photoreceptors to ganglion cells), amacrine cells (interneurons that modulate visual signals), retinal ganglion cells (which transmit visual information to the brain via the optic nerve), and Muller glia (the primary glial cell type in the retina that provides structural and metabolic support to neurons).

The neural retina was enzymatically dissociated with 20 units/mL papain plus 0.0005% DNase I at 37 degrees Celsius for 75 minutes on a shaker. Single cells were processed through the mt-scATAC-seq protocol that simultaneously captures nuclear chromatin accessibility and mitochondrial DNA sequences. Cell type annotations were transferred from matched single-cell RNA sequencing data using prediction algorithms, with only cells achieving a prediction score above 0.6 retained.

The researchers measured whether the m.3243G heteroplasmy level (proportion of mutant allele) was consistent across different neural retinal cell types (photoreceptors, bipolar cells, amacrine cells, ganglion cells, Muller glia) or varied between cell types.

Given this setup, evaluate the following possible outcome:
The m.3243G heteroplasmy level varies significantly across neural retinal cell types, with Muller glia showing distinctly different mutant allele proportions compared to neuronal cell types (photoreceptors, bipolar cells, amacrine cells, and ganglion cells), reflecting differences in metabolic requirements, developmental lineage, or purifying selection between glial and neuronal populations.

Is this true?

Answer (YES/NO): NO